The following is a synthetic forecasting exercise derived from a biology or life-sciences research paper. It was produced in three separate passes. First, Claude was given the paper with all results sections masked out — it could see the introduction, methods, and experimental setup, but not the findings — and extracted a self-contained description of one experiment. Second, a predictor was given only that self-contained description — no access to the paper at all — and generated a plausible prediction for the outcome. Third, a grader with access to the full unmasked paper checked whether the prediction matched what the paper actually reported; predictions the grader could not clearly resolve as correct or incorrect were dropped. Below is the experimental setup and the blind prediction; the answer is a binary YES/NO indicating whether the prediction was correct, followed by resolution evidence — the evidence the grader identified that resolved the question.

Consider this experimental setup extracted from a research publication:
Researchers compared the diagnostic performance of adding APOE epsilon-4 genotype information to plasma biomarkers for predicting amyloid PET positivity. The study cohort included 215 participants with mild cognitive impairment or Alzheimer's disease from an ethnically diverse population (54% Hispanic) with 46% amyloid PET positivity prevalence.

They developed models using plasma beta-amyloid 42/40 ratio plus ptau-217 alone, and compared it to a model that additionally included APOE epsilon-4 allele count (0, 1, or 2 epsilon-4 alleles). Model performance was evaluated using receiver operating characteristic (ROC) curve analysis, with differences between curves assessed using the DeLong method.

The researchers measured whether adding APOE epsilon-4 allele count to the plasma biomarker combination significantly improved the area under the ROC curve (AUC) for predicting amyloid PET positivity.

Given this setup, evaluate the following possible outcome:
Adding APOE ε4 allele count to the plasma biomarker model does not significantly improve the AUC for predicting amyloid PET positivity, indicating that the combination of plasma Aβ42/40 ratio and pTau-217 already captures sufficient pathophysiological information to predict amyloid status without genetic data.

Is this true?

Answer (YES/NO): NO